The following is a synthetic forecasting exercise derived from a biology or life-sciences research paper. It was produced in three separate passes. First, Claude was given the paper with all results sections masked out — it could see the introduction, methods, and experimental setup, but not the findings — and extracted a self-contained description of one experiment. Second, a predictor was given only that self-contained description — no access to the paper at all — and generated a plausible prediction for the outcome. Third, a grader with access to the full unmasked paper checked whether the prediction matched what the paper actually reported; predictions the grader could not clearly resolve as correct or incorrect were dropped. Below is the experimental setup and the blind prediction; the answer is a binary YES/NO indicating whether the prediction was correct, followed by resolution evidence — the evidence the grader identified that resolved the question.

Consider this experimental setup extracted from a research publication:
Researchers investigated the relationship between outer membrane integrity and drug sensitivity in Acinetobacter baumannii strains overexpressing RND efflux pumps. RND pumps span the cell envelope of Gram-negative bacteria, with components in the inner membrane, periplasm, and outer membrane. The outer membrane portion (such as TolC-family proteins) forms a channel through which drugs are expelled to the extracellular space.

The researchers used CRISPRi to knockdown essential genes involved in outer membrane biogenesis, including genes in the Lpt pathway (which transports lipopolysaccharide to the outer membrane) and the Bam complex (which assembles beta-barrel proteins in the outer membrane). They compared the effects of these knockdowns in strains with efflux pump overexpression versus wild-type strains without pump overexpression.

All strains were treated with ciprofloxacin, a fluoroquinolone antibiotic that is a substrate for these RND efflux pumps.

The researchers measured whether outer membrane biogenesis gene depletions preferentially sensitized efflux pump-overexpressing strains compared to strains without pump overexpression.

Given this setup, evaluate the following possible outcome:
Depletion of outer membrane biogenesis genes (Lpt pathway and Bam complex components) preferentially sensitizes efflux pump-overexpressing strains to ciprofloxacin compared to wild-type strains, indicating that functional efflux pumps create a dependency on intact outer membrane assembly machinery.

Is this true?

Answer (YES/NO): YES